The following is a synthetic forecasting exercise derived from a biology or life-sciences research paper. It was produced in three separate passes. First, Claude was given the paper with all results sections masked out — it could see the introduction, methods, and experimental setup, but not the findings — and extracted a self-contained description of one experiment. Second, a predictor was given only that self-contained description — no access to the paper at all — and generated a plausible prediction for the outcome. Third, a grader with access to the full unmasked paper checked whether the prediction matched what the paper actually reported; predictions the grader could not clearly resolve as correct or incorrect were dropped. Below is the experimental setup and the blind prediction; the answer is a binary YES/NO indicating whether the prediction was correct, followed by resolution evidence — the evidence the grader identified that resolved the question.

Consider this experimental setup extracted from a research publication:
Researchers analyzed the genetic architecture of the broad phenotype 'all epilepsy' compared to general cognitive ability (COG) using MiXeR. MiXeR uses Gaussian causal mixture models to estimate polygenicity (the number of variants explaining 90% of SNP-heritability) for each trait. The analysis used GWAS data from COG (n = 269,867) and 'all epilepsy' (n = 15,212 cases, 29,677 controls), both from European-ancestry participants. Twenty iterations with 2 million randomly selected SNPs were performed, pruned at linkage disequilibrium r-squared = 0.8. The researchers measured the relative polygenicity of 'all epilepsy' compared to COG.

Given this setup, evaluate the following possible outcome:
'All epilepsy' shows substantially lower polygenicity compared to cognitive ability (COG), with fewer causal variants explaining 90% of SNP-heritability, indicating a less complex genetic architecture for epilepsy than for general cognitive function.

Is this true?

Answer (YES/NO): YES